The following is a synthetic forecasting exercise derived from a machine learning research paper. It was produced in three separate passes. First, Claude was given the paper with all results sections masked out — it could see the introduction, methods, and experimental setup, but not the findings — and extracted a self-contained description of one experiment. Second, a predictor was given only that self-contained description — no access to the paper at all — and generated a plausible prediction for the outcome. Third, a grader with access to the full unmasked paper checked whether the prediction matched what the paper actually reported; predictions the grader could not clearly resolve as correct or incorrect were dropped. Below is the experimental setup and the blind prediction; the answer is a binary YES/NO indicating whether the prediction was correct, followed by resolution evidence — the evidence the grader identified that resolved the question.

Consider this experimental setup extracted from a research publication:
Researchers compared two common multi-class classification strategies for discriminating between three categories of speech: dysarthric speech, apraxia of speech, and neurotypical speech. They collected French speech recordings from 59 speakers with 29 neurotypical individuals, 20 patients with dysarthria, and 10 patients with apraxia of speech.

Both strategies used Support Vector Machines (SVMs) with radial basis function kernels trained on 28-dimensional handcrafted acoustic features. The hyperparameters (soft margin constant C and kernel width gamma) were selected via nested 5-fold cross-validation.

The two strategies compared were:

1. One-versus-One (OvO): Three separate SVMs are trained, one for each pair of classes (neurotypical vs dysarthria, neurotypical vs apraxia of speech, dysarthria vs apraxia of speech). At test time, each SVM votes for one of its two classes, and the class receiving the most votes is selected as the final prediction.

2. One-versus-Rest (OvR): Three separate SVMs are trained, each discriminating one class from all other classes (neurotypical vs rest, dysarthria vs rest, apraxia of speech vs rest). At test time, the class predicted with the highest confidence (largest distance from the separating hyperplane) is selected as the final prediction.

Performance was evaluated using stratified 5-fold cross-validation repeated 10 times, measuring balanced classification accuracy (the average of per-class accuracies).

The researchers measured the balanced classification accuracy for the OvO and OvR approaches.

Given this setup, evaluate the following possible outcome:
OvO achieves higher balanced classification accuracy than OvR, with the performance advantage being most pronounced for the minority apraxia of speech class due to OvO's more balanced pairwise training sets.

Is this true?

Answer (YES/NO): NO